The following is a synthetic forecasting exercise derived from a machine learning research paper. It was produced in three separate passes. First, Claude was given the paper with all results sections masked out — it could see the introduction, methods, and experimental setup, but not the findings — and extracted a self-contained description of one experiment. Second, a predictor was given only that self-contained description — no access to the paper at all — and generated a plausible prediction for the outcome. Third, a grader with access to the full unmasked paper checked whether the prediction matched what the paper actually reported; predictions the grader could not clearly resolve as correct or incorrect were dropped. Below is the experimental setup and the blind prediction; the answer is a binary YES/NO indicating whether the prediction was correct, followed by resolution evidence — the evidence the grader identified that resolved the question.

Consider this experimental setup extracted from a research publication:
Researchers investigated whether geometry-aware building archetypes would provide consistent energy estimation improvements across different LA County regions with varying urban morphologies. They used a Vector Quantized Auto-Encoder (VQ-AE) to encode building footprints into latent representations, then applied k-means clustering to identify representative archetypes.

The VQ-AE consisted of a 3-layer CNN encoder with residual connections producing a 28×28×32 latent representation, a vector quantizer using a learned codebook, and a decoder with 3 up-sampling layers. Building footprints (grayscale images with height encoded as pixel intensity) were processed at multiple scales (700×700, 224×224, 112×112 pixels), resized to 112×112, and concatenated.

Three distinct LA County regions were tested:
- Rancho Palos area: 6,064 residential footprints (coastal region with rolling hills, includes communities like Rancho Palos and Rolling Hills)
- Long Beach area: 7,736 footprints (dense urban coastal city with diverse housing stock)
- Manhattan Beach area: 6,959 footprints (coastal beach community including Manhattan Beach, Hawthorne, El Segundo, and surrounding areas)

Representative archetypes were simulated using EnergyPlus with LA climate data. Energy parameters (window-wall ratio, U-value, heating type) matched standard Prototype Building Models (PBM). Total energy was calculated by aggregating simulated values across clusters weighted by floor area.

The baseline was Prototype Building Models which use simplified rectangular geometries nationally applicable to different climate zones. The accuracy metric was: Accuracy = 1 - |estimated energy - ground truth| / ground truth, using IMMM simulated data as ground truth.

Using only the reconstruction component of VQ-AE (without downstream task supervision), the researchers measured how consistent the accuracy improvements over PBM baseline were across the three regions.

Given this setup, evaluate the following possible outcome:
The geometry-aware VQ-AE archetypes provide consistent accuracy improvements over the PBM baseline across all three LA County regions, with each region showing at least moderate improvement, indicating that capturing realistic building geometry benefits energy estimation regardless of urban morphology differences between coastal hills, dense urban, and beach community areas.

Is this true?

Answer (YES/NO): YES